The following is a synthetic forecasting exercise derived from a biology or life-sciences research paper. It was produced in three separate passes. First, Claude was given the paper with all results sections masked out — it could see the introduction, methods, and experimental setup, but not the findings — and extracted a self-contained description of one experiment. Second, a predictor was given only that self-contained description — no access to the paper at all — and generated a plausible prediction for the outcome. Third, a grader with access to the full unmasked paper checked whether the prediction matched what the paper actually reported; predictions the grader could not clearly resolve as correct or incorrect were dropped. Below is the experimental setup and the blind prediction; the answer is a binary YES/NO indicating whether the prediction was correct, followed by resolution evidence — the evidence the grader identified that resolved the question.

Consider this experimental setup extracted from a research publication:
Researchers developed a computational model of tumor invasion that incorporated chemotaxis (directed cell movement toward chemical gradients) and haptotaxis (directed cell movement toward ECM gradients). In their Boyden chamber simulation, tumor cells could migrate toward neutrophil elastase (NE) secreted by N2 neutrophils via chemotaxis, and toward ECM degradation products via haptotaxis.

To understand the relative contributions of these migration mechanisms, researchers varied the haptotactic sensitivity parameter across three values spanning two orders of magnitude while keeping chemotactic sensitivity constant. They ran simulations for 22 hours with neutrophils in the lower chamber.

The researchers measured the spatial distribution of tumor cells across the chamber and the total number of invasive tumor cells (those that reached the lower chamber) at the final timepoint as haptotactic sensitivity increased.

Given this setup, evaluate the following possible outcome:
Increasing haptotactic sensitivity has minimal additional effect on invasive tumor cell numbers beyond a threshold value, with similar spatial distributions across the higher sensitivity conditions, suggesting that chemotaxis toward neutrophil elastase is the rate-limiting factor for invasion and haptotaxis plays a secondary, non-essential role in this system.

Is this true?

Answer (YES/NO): NO